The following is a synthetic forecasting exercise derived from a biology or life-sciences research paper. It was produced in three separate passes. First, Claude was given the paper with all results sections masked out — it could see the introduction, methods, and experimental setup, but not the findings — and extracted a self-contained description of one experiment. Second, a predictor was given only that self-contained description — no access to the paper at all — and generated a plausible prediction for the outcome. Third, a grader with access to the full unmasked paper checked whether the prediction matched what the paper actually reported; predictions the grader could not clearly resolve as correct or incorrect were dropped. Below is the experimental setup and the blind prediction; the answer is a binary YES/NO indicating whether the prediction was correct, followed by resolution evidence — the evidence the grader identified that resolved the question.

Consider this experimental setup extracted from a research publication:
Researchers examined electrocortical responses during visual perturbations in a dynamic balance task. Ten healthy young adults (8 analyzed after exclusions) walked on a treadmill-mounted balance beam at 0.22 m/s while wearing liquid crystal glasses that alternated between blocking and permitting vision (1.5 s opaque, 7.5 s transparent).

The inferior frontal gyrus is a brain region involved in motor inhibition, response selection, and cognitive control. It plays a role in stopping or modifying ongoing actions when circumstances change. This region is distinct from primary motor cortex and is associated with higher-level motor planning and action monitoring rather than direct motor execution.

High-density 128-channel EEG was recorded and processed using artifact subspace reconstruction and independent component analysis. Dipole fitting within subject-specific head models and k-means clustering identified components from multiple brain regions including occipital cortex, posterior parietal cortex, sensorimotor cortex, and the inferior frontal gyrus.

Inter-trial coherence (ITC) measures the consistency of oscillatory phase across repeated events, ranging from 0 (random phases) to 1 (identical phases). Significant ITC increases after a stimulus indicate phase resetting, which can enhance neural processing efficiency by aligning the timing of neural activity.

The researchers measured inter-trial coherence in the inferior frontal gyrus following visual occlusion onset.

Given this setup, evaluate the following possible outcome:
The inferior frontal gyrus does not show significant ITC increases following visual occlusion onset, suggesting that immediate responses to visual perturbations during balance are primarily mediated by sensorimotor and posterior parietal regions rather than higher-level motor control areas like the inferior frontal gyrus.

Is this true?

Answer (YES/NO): NO